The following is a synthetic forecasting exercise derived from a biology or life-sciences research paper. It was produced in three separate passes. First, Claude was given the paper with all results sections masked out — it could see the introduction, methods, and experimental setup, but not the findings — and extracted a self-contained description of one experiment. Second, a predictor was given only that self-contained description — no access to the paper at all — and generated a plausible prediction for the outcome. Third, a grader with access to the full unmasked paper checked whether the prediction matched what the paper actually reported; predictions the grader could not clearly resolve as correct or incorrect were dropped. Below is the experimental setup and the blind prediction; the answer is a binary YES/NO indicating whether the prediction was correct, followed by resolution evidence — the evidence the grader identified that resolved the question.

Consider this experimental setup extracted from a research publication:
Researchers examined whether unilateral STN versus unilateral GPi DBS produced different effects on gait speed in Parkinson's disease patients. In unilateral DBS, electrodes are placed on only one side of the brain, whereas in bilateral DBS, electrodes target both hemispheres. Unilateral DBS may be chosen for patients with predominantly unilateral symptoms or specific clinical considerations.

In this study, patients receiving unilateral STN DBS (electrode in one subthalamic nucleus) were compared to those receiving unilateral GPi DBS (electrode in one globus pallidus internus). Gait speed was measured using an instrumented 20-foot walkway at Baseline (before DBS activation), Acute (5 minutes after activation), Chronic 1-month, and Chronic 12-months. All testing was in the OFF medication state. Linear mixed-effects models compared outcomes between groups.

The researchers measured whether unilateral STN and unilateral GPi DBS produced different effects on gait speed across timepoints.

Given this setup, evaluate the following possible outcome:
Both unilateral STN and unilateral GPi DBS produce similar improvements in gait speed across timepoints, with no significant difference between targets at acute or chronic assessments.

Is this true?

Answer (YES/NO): NO